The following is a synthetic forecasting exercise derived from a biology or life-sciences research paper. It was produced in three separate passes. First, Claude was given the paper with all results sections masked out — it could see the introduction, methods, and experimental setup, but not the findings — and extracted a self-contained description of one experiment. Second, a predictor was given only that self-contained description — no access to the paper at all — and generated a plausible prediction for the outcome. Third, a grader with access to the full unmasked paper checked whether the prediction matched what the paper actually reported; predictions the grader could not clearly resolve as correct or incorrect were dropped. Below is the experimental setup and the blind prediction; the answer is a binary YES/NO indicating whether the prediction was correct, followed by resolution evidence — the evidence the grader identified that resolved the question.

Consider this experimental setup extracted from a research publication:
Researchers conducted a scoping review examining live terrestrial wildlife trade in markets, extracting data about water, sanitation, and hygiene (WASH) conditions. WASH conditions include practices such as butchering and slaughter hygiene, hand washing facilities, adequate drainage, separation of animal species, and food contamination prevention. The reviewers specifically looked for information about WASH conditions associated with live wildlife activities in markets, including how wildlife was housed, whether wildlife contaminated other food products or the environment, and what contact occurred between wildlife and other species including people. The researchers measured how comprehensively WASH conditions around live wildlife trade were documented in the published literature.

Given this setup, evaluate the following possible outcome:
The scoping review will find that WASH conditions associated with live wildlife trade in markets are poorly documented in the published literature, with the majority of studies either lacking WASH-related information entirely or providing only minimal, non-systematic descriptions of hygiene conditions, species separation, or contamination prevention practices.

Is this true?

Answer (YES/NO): YES